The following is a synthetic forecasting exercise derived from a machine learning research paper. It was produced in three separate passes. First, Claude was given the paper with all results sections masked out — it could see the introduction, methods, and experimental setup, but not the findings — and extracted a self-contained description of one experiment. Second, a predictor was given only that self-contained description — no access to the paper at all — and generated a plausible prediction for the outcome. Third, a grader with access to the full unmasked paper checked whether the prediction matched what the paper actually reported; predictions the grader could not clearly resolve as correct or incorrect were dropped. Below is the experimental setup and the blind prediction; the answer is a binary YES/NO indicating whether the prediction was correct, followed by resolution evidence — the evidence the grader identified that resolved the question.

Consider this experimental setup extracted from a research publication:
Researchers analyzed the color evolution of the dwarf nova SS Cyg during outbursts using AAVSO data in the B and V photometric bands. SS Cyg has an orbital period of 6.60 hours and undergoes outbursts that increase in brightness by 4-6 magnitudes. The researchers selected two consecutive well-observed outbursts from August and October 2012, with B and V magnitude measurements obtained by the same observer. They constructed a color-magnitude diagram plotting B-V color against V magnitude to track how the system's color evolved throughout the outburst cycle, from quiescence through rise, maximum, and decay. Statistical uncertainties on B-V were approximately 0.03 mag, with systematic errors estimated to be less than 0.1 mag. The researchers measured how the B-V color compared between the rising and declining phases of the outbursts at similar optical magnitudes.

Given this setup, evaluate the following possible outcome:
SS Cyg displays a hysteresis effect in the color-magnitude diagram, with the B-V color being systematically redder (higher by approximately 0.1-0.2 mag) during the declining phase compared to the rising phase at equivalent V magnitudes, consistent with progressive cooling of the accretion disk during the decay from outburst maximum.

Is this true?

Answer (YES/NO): NO